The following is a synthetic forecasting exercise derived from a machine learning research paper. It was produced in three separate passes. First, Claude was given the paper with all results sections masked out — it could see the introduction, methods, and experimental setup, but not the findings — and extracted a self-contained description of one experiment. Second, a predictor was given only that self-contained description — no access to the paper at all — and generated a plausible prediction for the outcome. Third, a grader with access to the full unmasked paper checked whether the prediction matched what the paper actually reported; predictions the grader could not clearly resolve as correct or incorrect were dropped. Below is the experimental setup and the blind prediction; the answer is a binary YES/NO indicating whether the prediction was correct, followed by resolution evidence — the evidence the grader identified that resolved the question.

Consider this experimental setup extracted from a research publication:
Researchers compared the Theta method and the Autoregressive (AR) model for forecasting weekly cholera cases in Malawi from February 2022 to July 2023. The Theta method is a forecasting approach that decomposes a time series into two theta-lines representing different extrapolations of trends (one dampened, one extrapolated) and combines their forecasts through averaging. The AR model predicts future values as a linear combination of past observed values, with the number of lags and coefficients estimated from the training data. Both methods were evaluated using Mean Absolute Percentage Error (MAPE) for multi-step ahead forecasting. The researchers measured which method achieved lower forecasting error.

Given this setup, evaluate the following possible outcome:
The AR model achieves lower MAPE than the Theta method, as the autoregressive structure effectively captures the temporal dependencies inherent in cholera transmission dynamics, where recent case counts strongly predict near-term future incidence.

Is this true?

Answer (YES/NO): NO